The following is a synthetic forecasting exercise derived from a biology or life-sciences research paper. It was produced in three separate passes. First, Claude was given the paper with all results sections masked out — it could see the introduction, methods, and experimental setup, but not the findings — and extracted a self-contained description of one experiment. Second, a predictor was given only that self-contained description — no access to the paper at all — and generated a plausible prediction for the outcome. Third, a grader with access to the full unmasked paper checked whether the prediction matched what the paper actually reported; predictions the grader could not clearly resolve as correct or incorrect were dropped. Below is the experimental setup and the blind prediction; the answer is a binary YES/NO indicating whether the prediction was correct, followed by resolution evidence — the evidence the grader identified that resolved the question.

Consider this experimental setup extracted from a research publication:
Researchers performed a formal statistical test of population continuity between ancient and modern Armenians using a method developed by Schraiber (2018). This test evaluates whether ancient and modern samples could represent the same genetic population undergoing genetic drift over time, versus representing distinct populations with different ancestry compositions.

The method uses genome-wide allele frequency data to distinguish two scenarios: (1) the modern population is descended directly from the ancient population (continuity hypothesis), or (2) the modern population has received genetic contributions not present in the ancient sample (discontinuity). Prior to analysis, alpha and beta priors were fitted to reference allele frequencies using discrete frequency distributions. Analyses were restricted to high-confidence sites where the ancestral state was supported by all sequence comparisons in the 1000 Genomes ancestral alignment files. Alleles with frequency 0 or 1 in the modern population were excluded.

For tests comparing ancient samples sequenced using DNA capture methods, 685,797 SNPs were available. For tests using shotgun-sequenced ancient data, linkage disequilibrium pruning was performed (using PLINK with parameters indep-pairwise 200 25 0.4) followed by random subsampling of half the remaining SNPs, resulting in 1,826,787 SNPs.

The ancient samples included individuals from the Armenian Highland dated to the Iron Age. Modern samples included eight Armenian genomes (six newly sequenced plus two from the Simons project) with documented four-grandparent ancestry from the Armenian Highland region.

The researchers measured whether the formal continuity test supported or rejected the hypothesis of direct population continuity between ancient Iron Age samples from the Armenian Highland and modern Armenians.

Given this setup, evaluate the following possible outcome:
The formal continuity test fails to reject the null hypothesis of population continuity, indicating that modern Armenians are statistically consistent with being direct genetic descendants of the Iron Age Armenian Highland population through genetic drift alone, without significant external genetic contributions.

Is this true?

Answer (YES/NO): NO